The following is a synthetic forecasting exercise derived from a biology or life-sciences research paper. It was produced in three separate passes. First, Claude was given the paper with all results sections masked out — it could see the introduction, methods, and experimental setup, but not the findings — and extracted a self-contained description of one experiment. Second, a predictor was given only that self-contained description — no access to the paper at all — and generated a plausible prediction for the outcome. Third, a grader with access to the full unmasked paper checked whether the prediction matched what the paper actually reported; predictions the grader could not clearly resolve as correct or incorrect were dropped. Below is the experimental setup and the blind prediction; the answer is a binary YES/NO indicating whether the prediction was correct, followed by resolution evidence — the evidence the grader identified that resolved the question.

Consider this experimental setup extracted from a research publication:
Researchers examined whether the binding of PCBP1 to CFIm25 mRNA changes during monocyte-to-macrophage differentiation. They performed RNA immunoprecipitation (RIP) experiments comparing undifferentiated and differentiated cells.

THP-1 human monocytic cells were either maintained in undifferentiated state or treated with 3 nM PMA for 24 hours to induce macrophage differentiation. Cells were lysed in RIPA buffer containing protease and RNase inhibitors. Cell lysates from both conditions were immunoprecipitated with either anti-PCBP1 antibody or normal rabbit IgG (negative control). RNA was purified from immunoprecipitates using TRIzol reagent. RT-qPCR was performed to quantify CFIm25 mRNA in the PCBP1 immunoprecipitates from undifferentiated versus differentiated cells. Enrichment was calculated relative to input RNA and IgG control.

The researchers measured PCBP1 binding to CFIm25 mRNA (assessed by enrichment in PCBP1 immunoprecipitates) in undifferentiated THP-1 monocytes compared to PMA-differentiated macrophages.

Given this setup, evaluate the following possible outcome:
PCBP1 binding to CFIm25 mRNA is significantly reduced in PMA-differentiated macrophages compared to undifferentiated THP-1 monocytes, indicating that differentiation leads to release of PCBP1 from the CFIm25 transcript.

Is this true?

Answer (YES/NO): YES